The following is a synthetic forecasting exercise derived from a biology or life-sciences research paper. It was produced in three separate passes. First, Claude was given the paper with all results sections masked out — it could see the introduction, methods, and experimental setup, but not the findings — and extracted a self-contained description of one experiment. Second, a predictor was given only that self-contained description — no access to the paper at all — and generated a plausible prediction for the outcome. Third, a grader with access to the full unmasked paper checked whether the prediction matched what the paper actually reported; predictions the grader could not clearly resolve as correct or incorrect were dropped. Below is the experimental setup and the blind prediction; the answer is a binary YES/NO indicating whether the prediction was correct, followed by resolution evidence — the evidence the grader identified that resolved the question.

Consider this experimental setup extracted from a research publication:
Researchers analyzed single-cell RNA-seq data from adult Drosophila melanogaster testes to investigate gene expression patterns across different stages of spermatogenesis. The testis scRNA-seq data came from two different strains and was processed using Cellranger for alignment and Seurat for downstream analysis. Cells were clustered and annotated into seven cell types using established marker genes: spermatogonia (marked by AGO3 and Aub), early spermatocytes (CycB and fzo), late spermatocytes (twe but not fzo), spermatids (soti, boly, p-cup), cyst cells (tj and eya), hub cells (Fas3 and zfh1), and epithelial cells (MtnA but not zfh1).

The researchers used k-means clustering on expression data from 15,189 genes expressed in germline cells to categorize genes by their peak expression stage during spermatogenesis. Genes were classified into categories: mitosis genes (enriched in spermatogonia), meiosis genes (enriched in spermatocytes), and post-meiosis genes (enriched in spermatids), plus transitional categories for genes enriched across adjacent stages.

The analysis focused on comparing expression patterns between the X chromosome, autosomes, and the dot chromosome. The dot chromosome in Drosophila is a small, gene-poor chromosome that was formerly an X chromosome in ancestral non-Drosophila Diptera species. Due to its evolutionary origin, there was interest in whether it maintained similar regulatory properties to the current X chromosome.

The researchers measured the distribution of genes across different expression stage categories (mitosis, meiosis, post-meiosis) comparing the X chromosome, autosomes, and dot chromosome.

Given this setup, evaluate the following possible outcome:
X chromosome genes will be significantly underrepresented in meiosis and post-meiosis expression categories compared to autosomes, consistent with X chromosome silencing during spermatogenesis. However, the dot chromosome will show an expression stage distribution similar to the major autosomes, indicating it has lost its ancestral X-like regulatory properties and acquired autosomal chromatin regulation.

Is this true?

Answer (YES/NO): NO